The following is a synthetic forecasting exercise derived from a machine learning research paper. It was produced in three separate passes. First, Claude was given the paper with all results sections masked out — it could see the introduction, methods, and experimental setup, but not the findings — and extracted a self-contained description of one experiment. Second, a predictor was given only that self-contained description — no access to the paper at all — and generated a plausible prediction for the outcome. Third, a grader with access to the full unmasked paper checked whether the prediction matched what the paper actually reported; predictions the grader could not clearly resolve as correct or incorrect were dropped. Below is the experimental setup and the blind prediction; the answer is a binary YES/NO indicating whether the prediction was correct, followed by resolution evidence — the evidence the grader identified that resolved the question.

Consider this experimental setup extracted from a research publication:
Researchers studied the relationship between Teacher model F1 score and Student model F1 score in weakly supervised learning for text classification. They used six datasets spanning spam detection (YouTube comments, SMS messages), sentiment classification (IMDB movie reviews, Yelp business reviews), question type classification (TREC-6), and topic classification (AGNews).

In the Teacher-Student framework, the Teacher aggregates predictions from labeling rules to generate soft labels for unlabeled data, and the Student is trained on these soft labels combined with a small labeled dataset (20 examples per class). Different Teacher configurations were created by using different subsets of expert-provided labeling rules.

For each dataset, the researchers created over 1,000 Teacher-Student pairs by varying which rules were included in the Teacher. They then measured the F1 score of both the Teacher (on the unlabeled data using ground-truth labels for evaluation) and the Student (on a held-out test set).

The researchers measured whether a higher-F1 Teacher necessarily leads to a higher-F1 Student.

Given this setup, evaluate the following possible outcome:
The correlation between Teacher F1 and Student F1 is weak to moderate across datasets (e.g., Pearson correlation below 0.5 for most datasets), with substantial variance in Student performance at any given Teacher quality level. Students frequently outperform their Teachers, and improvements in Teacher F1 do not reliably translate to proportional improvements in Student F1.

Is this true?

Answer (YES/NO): YES